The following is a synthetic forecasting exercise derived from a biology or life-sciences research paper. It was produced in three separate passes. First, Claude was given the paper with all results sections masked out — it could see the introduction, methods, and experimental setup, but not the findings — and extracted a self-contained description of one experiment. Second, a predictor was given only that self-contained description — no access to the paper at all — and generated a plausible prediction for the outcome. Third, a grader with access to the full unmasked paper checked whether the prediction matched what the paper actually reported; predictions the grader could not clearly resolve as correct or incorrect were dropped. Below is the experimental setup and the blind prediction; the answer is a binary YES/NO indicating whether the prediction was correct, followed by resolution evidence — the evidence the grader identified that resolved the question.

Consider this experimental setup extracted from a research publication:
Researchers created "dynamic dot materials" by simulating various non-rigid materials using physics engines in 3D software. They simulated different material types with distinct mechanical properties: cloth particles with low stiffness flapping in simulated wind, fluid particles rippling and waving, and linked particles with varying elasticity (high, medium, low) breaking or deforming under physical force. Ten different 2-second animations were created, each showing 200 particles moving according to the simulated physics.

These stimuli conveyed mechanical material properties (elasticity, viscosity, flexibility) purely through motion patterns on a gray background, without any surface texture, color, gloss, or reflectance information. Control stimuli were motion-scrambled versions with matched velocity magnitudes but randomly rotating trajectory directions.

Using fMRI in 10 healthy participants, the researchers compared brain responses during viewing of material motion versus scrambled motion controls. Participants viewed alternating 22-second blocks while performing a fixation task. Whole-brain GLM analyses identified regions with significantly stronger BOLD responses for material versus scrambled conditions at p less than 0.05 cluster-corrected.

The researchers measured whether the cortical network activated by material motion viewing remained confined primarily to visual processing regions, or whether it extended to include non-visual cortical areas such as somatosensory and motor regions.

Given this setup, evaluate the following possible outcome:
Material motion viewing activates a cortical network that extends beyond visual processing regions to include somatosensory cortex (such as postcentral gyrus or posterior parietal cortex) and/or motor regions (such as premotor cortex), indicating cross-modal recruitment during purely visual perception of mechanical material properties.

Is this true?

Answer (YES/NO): YES